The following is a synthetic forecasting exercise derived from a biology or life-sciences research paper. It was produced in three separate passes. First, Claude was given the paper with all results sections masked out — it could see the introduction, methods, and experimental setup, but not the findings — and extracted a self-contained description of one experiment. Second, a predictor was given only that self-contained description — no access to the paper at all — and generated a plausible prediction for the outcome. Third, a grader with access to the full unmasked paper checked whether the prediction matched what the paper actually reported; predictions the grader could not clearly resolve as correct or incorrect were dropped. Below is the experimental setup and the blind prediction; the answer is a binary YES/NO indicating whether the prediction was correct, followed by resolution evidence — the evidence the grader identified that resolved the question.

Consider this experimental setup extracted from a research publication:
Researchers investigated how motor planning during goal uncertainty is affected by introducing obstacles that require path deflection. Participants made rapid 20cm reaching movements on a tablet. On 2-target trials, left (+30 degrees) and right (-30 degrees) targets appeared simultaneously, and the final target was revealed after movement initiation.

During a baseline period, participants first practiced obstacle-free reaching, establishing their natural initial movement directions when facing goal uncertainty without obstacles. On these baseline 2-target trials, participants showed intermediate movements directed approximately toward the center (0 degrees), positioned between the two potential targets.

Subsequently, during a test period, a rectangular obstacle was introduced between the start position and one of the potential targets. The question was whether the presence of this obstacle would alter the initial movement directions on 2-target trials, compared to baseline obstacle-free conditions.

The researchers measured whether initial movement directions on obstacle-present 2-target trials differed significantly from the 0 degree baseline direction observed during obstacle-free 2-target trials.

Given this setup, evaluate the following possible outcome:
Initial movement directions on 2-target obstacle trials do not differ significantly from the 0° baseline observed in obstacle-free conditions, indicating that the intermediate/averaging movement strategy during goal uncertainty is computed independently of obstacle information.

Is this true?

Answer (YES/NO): NO